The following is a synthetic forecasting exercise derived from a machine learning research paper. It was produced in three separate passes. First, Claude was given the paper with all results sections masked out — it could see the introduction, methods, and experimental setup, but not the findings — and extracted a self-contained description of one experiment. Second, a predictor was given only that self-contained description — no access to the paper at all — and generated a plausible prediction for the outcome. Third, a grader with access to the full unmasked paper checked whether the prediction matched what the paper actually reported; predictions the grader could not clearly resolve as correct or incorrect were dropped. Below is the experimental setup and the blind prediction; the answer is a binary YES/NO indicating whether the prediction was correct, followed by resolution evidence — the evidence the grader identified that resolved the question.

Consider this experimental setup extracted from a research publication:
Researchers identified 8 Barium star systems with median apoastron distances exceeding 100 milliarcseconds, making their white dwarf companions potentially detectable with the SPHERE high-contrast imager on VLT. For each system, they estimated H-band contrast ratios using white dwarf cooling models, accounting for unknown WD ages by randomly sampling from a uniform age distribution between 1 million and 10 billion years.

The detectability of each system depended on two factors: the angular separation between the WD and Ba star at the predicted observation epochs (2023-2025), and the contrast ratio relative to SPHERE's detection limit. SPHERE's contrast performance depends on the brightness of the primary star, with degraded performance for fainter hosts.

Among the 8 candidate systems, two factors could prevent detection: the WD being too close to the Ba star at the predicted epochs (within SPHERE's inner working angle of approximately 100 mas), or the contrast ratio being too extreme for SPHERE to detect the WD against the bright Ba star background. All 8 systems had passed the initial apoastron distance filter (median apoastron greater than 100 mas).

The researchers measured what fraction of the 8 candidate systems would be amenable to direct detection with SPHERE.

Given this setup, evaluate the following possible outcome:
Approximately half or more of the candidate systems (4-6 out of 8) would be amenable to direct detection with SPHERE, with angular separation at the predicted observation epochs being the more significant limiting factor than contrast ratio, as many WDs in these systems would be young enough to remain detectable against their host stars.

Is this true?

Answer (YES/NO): NO